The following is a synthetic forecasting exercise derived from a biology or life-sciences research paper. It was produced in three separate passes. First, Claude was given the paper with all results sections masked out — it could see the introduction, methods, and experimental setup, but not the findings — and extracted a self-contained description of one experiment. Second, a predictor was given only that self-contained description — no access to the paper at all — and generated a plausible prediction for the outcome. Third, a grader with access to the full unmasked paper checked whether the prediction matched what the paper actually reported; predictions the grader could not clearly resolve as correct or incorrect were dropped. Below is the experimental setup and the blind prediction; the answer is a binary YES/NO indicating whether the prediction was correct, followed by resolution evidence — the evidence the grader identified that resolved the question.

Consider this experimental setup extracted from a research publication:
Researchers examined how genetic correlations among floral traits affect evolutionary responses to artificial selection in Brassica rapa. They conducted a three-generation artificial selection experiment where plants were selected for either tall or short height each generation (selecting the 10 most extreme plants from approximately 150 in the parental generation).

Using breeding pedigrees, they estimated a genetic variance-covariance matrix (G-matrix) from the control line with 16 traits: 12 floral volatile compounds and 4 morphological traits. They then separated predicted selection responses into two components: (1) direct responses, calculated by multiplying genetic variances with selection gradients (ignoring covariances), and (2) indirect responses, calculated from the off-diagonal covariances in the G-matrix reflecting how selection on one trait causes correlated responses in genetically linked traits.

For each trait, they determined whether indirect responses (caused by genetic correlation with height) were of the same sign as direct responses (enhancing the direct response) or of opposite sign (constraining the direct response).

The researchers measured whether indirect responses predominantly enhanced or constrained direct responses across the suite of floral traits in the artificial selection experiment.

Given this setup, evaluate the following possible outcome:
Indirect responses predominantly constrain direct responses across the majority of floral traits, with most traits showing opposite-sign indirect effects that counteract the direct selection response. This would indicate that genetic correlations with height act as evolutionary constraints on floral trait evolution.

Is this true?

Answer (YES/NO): NO